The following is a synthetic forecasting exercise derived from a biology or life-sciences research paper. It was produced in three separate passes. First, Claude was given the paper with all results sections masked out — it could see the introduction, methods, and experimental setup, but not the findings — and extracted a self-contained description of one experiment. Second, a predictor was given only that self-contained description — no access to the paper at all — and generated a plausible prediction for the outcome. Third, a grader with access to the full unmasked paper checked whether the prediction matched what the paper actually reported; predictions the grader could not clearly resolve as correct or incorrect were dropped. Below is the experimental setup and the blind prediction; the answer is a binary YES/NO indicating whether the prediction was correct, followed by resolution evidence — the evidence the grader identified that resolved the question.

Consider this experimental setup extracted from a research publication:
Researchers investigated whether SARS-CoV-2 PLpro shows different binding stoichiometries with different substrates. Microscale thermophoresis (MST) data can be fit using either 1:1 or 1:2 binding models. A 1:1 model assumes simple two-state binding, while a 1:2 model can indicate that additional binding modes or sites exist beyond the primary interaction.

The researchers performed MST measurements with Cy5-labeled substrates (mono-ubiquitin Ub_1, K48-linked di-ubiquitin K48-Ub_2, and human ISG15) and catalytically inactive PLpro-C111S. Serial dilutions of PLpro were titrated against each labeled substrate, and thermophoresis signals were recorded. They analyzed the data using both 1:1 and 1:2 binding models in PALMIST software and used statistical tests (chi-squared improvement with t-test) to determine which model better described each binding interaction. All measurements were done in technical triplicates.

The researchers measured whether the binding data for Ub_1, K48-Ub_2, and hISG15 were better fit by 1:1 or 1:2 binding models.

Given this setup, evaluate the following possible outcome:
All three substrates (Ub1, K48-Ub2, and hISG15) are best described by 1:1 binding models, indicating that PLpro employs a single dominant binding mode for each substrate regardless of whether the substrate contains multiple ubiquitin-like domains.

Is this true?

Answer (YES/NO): NO